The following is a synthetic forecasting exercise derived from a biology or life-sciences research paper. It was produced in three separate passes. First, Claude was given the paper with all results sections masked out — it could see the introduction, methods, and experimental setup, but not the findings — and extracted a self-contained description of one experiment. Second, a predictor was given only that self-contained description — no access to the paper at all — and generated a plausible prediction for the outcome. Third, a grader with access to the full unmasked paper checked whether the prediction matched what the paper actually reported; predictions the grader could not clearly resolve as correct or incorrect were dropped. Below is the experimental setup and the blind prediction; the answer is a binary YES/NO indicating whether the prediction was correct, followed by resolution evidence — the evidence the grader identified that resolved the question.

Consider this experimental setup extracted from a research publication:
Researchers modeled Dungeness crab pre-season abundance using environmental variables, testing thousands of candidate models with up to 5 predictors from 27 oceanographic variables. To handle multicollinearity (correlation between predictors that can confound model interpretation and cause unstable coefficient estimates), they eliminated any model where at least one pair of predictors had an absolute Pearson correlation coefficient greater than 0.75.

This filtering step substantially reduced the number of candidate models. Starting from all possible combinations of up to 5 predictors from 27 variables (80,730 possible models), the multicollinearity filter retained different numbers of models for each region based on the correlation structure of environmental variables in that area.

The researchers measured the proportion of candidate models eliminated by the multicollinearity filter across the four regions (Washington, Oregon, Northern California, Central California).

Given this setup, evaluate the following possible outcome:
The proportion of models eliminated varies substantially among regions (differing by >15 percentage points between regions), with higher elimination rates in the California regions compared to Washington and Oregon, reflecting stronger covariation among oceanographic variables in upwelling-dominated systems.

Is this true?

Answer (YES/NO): NO